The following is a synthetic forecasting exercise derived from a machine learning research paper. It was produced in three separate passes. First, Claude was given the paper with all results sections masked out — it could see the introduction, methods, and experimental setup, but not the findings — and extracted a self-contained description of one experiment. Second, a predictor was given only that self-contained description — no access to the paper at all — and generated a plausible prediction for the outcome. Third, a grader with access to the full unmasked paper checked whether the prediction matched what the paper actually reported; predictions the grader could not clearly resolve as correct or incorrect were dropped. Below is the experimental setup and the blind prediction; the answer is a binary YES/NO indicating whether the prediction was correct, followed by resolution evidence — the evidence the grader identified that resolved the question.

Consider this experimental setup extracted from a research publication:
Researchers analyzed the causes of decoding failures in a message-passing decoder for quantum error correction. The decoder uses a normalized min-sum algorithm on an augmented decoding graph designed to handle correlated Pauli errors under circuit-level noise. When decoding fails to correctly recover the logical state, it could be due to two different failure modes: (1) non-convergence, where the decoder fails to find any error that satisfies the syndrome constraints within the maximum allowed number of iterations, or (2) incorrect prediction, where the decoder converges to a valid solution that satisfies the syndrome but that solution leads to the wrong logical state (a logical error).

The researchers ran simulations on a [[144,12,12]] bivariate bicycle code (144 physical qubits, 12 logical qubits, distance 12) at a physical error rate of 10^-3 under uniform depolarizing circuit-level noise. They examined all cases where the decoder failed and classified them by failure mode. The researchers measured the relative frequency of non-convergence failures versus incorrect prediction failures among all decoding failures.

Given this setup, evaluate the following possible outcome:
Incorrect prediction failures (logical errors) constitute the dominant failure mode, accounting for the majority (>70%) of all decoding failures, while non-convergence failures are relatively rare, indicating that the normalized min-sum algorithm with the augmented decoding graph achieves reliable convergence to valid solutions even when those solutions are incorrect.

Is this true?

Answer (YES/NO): NO